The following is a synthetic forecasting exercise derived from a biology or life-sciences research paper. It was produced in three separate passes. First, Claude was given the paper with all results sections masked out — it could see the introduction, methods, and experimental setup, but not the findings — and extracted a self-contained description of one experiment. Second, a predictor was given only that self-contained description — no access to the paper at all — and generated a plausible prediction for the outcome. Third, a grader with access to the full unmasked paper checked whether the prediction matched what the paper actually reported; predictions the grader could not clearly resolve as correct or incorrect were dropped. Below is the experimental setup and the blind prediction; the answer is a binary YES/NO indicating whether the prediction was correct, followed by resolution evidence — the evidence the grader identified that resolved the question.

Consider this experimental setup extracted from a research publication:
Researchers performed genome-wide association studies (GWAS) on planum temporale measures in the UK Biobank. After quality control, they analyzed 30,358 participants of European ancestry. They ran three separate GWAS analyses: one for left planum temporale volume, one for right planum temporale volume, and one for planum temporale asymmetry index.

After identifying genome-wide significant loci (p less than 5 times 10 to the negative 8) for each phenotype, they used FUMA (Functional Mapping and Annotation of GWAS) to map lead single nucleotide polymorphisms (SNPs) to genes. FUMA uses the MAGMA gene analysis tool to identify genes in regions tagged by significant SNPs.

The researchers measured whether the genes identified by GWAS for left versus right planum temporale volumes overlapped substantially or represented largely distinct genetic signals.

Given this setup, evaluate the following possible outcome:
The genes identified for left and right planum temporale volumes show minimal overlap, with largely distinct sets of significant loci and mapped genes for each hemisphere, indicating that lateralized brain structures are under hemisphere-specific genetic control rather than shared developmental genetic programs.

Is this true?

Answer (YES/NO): NO